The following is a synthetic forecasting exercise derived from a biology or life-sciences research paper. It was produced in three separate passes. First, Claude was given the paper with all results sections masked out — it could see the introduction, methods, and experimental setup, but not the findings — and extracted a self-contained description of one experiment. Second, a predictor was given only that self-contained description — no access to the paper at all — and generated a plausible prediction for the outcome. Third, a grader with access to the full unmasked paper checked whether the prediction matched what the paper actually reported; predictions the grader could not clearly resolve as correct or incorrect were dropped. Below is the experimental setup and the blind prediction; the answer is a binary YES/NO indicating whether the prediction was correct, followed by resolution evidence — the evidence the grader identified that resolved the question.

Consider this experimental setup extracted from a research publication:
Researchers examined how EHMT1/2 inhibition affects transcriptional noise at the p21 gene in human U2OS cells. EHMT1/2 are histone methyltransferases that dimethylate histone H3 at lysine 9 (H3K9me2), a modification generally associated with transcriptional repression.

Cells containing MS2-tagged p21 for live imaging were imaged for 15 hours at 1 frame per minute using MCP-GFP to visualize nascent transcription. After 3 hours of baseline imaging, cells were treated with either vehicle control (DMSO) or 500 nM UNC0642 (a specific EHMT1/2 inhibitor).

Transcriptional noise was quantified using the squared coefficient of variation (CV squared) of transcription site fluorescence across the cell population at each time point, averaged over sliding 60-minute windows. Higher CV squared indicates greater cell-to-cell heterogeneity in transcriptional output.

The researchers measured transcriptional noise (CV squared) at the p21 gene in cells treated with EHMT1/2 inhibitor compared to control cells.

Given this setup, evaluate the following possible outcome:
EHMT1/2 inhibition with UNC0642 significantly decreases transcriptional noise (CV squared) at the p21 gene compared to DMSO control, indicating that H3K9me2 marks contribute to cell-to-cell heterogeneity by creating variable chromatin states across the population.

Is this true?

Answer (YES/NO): NO